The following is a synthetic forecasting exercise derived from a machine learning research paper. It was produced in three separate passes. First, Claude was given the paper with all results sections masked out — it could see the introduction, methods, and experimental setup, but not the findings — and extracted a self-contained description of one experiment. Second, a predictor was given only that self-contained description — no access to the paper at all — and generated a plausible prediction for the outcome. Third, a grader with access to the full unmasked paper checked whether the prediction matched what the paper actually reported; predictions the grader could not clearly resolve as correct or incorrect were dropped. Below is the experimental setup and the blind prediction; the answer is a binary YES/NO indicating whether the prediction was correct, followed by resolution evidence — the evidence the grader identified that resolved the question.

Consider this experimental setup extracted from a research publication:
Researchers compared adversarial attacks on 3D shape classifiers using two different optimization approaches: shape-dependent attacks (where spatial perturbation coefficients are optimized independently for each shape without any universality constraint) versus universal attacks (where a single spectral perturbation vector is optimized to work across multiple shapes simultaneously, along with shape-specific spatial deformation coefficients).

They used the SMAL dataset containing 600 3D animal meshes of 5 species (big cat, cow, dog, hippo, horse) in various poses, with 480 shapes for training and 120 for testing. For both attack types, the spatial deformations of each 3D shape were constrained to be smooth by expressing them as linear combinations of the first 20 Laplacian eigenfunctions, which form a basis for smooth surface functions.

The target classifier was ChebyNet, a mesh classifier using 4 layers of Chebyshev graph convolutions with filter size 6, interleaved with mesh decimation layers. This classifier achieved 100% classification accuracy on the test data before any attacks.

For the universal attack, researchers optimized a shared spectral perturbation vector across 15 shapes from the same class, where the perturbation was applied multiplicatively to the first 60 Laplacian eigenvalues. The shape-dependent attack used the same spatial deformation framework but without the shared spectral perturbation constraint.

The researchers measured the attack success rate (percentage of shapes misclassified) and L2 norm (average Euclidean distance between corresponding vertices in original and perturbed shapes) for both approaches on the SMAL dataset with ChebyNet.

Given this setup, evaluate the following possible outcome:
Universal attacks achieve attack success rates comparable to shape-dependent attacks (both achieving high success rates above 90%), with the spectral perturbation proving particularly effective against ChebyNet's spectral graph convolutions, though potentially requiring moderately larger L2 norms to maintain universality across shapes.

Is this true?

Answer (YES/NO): YES